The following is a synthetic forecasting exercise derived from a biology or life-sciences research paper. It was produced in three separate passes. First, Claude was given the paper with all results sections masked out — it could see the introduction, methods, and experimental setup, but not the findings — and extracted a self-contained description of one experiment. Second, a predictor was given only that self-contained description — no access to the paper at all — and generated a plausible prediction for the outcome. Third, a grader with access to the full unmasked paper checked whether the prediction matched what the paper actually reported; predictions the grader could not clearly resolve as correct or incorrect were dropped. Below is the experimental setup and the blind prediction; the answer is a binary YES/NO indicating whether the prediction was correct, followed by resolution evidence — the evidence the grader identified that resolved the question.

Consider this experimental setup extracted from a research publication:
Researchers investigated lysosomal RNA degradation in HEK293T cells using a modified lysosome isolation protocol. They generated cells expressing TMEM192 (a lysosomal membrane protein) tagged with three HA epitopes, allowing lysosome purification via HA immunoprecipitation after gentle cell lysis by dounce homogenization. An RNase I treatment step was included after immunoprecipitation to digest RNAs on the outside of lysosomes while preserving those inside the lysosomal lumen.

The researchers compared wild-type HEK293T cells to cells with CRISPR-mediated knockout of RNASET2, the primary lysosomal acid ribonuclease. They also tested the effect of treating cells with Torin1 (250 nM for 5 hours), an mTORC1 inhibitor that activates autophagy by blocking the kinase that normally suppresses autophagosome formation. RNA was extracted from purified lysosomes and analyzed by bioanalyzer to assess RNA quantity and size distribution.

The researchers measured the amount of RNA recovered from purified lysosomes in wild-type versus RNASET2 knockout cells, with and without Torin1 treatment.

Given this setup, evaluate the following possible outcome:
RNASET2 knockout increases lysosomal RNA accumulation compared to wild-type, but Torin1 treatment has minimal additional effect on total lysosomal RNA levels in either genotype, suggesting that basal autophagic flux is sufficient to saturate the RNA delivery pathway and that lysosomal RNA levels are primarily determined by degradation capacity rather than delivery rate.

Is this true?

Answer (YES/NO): NO